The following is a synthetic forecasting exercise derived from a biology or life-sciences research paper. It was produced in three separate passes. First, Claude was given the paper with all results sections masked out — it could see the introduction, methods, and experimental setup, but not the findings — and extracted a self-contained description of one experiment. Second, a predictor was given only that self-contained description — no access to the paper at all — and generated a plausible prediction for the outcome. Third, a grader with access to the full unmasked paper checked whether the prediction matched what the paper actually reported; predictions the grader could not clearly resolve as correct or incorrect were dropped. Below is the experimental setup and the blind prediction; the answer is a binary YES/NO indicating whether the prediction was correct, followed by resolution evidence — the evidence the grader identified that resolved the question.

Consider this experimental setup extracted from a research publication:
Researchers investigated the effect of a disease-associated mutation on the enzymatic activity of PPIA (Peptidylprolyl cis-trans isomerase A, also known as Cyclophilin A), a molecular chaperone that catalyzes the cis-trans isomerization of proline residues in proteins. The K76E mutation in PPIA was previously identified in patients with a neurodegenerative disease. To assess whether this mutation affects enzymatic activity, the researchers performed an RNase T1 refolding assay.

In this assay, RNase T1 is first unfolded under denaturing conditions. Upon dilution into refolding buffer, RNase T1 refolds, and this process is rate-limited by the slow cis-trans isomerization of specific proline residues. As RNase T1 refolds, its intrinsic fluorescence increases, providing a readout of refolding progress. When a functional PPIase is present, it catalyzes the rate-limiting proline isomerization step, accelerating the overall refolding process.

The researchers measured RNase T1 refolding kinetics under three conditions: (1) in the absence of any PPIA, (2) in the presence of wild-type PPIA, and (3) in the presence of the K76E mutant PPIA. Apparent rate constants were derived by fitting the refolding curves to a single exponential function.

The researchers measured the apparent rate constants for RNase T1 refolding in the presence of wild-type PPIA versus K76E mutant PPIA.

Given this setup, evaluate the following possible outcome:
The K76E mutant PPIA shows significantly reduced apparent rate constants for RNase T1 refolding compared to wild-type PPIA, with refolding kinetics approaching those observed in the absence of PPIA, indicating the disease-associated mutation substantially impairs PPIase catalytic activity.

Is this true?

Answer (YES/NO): NO